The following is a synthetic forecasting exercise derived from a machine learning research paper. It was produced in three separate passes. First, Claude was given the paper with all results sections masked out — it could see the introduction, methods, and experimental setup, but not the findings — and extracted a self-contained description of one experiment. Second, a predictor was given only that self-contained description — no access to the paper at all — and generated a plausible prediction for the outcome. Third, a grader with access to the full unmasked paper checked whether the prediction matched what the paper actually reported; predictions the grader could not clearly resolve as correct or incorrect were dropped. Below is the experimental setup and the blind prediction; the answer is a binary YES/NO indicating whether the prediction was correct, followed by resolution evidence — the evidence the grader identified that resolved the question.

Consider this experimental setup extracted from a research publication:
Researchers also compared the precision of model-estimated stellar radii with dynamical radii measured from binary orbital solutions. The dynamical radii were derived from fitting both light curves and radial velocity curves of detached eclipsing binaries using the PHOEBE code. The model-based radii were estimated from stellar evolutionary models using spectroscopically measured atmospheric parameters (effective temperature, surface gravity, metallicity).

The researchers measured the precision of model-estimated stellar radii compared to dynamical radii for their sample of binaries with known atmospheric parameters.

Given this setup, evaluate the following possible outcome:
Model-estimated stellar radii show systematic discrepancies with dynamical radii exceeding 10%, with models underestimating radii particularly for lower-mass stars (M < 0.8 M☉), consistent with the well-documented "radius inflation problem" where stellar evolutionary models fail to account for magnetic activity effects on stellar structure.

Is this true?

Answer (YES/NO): NO